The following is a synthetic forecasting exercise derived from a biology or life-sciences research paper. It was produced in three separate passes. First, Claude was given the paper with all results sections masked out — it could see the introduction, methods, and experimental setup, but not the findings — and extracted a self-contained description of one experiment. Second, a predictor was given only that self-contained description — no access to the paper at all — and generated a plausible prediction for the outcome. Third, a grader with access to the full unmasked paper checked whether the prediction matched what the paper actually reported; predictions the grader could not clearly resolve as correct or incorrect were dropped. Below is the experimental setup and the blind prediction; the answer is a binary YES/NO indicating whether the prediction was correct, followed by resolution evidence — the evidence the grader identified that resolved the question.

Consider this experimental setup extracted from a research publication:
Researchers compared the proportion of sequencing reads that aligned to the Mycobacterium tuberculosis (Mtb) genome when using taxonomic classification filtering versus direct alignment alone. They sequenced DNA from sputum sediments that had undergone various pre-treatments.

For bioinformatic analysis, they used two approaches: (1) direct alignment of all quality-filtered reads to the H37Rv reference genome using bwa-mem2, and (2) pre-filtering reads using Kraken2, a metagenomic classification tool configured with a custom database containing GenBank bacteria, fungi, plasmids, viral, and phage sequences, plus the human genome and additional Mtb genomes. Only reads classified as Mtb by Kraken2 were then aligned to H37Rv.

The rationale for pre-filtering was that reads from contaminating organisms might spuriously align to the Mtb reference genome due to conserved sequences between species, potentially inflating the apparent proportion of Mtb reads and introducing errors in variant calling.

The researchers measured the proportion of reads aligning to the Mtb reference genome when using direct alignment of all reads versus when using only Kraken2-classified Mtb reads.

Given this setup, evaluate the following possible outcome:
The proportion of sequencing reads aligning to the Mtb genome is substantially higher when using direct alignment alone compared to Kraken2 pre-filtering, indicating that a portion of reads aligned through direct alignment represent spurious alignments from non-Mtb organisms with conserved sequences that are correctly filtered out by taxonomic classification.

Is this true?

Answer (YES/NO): YES